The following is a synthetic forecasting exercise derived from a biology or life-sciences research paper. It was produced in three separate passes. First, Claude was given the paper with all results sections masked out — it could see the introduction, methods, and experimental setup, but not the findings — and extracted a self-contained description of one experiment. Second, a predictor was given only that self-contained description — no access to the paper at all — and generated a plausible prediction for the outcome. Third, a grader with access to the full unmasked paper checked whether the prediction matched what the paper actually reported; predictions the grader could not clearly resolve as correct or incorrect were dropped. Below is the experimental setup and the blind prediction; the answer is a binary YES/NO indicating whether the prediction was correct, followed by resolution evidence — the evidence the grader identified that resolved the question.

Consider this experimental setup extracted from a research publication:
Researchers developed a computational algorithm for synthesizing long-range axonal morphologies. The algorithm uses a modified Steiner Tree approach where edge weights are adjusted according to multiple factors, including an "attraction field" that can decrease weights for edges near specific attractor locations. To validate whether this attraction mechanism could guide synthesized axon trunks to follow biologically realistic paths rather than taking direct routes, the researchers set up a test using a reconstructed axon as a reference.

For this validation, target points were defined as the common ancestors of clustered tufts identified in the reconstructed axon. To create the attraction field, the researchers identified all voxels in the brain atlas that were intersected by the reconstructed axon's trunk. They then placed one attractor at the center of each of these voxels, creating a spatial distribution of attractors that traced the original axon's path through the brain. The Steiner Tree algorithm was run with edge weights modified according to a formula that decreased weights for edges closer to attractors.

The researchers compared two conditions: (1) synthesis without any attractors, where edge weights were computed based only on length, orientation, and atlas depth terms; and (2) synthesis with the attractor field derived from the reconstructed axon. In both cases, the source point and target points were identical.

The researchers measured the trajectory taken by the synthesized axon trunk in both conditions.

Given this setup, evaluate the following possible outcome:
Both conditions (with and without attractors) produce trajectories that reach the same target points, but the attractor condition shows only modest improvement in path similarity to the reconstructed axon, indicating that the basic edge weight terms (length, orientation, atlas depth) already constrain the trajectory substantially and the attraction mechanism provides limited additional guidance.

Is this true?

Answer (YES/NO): NO